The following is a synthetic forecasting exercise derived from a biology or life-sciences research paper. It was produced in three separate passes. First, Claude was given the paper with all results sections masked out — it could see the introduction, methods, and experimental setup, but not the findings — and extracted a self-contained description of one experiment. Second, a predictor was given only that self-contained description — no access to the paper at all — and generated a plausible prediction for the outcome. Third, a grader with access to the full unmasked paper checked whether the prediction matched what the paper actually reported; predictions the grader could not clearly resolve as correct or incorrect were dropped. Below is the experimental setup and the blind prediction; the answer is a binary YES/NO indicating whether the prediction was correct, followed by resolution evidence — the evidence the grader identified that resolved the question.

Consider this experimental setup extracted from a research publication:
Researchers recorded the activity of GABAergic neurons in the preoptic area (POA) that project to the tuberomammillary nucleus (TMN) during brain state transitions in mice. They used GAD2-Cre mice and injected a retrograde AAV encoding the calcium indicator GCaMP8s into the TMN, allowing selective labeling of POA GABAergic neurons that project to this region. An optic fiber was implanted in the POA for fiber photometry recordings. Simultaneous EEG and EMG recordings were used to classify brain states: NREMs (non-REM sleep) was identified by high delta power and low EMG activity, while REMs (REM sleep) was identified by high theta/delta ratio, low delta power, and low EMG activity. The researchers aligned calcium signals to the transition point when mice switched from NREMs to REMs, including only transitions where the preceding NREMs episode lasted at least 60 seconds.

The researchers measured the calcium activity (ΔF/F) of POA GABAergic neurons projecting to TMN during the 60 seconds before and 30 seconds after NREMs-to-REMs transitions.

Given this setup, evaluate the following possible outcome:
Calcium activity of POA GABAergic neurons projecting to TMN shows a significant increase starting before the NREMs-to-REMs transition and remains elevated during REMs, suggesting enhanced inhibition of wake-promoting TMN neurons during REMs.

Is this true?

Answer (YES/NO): YES